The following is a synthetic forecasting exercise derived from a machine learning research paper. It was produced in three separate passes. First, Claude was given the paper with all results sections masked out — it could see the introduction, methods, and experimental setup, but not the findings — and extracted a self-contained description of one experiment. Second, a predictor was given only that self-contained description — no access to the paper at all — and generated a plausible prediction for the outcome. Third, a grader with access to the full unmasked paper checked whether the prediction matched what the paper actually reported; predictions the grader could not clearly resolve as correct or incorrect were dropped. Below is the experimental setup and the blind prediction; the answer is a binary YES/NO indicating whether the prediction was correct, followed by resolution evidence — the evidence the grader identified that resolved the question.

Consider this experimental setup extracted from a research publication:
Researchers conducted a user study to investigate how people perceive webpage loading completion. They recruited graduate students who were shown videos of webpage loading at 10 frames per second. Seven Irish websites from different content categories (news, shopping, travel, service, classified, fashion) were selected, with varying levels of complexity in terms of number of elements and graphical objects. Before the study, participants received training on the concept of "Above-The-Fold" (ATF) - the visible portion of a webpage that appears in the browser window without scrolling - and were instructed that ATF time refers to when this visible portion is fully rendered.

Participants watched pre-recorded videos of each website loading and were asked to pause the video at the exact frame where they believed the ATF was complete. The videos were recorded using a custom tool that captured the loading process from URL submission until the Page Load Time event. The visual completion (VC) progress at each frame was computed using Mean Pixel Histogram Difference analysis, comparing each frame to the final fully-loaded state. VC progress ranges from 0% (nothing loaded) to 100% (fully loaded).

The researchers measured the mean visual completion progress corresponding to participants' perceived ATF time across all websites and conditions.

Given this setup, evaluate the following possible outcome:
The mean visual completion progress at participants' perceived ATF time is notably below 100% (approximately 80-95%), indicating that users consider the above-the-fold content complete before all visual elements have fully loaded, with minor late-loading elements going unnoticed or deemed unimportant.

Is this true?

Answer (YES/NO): YES